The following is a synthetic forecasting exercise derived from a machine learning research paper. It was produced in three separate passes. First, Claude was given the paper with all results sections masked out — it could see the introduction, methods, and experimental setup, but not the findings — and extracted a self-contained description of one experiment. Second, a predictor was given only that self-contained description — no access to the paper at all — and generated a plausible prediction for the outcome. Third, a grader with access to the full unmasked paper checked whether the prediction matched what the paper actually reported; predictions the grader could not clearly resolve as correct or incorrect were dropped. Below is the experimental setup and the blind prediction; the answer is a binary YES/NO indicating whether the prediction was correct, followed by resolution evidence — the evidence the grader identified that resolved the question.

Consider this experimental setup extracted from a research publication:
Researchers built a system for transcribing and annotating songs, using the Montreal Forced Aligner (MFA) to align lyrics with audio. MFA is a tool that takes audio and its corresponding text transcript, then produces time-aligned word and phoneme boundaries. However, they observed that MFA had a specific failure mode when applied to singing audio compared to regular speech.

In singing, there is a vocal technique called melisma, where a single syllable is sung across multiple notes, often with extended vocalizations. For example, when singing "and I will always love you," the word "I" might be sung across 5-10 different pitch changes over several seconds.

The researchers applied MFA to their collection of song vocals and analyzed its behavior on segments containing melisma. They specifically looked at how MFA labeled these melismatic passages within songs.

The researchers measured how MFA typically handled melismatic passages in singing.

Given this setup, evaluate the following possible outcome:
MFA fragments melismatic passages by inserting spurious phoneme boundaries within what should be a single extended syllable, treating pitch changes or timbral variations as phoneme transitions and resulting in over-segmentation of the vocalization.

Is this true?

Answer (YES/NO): NO